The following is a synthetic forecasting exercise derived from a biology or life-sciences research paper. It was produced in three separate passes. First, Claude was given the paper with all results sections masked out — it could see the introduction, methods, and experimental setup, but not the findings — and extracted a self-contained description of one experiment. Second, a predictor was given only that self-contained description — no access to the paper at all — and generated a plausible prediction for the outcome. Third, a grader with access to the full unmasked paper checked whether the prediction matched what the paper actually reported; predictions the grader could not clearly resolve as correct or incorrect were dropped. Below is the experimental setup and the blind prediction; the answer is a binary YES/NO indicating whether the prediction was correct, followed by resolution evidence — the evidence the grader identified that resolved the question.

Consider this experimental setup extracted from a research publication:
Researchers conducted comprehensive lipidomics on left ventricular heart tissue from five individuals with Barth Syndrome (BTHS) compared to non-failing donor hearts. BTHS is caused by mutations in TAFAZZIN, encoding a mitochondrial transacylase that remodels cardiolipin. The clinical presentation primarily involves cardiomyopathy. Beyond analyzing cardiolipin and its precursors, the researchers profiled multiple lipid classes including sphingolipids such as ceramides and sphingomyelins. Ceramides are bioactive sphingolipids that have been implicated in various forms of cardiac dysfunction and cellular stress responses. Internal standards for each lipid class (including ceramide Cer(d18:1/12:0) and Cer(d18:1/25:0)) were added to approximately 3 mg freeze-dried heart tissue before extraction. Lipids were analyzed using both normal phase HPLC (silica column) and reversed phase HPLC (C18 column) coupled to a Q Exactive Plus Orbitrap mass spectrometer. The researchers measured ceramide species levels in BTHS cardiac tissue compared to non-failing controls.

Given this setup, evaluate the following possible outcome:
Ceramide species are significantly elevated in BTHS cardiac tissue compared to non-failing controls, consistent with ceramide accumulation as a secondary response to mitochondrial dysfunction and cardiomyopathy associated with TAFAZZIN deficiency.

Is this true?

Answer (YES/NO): NO